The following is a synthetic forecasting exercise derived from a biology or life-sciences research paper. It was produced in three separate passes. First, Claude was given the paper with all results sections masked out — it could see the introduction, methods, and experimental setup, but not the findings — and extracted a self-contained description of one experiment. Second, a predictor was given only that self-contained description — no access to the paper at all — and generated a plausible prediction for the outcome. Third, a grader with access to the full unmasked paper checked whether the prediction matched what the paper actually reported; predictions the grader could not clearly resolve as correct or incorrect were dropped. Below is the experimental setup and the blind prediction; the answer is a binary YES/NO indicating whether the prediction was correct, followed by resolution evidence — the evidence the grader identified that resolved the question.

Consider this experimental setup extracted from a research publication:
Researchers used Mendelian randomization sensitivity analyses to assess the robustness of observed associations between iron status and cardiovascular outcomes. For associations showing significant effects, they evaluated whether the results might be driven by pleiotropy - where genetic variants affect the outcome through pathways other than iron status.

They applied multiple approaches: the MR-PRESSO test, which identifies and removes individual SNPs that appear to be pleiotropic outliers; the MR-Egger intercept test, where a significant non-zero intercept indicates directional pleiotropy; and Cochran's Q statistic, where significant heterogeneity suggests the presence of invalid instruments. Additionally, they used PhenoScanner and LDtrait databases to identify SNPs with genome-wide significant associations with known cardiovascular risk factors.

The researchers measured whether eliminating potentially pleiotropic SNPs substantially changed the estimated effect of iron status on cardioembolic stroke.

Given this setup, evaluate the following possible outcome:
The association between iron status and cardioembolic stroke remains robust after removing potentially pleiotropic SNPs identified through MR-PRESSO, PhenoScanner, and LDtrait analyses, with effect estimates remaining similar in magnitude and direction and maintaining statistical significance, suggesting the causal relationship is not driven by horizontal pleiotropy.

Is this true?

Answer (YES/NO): YES